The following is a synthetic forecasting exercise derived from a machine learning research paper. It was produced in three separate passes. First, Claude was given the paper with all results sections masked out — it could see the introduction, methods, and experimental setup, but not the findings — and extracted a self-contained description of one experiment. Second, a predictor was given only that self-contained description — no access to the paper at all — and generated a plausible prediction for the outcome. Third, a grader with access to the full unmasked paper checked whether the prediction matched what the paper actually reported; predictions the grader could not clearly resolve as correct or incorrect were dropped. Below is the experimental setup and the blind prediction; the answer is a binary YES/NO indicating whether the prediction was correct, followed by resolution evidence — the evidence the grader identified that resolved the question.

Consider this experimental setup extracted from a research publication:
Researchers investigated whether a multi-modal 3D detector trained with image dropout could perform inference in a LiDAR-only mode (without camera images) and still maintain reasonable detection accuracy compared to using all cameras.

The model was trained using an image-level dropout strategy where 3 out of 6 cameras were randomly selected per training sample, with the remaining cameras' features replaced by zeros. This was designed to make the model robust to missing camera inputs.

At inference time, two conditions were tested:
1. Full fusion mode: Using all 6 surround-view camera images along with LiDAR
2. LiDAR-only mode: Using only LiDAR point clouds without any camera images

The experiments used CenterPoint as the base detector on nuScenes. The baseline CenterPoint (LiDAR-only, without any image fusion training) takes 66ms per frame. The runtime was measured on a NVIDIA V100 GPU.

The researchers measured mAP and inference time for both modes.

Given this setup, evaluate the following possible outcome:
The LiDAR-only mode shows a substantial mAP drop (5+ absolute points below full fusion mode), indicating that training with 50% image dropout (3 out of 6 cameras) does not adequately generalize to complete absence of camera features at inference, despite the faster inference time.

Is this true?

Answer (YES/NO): NO